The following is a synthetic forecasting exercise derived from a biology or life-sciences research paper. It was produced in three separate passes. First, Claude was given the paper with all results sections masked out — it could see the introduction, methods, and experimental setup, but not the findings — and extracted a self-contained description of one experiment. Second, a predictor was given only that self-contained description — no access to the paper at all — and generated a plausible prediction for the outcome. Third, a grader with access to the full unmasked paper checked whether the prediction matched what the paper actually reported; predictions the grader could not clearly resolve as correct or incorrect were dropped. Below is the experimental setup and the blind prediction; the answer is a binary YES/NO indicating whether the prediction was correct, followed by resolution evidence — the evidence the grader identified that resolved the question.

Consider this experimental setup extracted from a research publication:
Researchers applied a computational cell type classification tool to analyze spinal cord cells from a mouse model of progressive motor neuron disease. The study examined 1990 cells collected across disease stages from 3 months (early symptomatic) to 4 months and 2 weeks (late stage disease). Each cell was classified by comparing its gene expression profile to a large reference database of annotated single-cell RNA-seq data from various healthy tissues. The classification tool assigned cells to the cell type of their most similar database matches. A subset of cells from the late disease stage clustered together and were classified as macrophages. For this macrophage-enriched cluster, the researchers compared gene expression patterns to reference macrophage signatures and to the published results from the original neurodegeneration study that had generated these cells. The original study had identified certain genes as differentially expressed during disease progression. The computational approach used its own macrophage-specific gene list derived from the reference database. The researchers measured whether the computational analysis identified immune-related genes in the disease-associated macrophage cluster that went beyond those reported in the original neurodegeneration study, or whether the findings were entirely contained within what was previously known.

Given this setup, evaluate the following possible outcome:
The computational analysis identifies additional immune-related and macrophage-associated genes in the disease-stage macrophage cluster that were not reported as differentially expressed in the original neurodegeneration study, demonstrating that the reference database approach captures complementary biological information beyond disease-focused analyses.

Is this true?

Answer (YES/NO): YES